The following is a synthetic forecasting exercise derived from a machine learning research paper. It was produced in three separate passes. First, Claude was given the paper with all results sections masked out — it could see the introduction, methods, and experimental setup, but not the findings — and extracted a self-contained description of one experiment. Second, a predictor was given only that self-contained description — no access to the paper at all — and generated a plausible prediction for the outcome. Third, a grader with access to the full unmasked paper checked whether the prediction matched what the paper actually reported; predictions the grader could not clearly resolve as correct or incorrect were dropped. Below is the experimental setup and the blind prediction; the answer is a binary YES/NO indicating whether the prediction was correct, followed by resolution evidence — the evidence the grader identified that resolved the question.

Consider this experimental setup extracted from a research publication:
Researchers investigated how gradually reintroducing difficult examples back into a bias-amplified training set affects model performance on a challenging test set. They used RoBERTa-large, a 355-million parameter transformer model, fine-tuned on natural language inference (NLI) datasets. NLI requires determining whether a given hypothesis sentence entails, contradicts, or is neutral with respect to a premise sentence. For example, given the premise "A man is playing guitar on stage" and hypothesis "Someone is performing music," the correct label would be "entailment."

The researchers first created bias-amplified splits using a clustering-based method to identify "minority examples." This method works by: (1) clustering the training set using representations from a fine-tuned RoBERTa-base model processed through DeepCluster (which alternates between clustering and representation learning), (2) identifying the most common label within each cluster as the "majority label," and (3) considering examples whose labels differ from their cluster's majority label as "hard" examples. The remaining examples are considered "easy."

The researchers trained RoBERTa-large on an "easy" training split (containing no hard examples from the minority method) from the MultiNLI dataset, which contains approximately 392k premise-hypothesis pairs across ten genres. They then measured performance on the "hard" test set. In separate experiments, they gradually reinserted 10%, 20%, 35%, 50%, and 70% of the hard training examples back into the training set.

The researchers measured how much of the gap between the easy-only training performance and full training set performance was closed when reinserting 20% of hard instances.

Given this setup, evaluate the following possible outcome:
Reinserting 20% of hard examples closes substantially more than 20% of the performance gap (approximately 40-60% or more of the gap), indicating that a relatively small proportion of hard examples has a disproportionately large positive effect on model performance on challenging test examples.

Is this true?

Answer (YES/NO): YES